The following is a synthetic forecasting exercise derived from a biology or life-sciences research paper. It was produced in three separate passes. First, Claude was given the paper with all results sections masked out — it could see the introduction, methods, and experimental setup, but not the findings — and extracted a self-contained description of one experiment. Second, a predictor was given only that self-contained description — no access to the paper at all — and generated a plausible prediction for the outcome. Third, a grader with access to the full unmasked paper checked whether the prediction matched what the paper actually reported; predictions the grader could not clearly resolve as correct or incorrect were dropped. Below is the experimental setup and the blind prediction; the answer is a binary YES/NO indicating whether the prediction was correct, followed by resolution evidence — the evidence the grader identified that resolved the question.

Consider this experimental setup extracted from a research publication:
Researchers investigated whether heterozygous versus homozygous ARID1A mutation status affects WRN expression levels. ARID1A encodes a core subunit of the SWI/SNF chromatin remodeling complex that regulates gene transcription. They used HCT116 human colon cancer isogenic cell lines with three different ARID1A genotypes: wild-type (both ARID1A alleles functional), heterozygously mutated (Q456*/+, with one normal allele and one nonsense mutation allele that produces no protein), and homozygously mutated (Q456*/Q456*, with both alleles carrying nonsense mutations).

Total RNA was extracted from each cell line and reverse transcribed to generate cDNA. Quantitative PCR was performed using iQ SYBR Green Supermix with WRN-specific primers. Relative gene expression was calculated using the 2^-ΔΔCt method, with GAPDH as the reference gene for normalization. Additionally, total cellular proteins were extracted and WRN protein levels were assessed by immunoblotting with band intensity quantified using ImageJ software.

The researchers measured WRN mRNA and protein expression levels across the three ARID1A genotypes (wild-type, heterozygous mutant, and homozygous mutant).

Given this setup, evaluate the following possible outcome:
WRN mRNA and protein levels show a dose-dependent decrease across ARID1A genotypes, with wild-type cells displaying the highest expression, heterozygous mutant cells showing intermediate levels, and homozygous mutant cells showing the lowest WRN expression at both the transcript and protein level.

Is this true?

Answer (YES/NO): YES